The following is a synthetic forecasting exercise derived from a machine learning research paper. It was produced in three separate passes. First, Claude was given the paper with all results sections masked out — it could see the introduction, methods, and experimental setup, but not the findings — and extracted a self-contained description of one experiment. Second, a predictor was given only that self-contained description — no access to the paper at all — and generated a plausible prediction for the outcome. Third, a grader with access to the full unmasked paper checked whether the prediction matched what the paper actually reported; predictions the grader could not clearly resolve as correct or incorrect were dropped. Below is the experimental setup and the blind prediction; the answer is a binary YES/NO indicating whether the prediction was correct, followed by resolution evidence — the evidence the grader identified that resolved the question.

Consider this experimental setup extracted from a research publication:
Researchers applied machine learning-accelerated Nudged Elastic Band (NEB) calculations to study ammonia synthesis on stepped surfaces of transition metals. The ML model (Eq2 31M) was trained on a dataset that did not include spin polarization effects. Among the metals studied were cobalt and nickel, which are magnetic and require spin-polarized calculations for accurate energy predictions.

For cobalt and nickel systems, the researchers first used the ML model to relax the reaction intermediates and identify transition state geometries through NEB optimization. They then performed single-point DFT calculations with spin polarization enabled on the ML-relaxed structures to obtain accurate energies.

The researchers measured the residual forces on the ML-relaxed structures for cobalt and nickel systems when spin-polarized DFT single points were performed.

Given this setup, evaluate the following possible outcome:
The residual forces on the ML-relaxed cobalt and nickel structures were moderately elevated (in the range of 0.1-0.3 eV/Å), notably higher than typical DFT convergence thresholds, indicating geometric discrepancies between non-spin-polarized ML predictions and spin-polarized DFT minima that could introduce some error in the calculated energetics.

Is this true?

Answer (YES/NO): NO